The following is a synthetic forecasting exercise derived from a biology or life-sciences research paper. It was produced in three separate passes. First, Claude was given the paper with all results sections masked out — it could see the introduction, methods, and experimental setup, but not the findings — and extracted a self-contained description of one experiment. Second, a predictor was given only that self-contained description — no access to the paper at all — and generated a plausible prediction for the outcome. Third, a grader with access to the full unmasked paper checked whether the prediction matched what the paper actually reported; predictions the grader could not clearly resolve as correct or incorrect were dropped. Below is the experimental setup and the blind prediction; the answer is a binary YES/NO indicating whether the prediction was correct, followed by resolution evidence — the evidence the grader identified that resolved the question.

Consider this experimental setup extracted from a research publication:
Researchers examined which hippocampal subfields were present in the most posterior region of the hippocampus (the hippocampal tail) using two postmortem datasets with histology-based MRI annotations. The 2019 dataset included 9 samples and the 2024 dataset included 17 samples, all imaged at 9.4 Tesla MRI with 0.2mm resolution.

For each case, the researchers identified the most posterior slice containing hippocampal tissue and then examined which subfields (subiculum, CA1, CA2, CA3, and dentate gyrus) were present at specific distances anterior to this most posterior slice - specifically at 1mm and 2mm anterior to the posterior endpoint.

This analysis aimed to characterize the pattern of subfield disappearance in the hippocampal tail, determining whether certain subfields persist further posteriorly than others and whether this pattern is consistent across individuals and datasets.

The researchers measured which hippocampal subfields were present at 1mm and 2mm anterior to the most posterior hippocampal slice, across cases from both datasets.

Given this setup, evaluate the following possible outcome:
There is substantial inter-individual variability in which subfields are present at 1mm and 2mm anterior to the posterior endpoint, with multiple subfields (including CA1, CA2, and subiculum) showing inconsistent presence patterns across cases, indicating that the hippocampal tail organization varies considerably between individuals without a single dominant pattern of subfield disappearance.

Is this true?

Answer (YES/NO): NO